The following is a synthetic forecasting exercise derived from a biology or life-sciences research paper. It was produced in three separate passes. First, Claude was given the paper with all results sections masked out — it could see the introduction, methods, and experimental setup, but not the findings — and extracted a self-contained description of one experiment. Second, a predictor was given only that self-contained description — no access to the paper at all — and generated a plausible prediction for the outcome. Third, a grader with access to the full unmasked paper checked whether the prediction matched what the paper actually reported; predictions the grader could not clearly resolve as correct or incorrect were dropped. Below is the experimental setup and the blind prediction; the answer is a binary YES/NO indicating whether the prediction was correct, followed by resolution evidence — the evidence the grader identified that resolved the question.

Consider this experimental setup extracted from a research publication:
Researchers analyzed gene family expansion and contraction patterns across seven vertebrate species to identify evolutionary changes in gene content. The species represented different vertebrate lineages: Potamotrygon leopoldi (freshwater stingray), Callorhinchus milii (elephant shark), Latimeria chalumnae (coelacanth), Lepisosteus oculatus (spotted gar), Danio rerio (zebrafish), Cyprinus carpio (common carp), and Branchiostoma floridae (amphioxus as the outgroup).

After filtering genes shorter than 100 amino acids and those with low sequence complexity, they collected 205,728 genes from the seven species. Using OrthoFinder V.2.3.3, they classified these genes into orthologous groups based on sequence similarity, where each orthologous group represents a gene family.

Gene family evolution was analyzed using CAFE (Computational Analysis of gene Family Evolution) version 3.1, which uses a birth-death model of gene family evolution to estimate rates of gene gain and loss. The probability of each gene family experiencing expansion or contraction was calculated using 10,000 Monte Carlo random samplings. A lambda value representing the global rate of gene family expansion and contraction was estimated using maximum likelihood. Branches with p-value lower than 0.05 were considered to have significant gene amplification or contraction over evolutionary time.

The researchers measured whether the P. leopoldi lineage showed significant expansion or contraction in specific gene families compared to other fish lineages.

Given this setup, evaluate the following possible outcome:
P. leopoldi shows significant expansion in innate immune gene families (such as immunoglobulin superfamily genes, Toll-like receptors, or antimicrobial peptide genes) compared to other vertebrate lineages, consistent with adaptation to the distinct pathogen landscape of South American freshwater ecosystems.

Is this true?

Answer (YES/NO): NO